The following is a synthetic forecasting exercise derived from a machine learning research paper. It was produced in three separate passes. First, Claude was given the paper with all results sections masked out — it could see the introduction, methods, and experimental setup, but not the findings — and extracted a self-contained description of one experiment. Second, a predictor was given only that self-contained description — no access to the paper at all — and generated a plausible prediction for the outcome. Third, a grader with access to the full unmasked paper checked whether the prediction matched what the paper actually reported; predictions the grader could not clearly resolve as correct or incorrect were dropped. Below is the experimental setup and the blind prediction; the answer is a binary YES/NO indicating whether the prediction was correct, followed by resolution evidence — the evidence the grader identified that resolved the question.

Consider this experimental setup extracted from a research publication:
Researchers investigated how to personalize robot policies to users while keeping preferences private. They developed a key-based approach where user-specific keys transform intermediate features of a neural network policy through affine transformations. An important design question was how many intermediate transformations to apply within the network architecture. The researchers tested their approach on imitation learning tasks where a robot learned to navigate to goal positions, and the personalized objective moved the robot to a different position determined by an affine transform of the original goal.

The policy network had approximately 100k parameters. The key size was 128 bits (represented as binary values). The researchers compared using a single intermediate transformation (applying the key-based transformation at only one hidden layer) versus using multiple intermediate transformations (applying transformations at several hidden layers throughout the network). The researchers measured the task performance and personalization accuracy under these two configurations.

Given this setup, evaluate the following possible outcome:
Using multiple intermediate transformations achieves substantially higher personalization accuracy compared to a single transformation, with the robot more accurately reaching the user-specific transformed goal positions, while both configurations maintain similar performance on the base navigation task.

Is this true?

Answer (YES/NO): NO